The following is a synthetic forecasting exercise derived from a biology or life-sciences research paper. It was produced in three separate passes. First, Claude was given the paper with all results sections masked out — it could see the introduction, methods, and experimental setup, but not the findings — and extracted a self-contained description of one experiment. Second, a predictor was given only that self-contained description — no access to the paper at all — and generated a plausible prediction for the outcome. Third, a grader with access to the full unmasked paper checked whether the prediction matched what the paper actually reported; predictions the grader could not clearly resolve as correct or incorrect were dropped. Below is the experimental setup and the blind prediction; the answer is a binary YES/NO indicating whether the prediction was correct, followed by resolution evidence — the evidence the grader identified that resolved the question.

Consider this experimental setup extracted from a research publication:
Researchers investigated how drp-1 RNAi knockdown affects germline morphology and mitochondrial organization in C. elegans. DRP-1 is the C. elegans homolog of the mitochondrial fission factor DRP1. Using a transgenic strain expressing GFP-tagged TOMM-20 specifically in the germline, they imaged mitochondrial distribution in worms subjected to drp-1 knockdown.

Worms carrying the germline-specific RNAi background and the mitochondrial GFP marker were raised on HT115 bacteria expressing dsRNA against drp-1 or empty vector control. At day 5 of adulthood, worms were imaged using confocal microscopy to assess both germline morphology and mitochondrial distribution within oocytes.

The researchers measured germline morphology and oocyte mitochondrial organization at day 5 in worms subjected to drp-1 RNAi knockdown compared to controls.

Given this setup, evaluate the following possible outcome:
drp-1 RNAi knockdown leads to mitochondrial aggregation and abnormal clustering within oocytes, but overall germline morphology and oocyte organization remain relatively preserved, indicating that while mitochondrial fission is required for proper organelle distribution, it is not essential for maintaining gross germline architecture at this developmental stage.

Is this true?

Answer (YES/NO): NO